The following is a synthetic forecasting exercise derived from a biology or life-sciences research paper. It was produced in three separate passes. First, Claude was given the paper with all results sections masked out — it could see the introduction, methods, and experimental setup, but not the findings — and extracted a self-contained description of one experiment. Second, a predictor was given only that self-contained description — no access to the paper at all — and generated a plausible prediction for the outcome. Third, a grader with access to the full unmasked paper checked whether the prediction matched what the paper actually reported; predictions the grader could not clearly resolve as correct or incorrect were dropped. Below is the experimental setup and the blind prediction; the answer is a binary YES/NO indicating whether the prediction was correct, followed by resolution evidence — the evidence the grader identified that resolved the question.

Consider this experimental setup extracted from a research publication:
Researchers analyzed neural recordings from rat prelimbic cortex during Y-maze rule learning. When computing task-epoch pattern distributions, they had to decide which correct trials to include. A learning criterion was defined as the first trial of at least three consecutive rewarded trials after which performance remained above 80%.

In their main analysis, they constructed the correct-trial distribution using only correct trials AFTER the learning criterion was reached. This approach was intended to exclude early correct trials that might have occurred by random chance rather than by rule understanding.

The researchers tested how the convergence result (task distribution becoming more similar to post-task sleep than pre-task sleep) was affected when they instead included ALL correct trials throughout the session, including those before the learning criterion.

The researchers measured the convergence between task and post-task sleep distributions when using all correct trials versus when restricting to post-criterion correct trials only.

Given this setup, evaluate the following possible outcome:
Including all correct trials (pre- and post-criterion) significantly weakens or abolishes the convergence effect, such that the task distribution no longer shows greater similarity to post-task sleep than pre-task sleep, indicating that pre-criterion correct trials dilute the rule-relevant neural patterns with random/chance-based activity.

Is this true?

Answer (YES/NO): NO